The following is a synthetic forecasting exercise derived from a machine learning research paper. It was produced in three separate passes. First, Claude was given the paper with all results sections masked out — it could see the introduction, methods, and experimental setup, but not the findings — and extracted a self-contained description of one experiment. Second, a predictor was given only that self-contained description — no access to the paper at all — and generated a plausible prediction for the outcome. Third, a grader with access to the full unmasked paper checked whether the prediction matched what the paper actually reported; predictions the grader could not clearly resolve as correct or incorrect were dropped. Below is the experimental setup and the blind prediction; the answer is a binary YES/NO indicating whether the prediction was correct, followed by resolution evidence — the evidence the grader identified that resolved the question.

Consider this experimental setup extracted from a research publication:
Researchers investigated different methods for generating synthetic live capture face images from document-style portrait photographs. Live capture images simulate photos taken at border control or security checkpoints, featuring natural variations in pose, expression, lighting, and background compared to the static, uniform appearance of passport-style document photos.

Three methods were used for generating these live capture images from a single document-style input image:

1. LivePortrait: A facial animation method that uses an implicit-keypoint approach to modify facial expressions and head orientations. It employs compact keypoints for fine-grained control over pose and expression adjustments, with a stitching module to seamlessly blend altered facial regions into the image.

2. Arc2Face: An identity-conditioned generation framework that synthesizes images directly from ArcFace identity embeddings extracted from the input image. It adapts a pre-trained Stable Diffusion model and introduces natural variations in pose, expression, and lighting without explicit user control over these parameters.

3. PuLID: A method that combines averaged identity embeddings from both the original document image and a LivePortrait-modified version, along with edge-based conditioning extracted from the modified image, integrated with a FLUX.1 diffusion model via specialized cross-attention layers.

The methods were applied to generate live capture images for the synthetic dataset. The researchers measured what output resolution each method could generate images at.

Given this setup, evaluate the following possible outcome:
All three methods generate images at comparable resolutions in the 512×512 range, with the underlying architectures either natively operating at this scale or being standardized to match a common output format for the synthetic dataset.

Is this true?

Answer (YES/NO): NO